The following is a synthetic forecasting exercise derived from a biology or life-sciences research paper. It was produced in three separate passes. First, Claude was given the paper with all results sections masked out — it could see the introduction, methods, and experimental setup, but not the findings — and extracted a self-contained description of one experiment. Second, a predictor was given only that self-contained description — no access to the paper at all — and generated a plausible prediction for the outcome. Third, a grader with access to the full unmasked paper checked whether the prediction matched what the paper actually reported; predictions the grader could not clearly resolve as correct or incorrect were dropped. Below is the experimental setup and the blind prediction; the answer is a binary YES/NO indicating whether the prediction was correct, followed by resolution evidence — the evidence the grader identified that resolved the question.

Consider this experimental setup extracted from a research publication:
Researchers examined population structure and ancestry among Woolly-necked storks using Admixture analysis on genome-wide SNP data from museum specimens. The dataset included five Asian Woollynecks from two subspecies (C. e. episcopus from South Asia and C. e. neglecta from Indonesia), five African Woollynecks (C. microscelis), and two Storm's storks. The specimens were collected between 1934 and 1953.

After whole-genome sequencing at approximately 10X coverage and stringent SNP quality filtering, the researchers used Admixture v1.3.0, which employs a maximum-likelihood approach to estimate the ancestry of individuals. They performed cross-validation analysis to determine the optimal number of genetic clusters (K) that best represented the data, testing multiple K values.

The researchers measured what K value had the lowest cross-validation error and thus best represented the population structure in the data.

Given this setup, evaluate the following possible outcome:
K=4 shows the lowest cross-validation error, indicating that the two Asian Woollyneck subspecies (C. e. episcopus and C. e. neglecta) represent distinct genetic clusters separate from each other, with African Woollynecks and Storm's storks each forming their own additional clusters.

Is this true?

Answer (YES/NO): NO